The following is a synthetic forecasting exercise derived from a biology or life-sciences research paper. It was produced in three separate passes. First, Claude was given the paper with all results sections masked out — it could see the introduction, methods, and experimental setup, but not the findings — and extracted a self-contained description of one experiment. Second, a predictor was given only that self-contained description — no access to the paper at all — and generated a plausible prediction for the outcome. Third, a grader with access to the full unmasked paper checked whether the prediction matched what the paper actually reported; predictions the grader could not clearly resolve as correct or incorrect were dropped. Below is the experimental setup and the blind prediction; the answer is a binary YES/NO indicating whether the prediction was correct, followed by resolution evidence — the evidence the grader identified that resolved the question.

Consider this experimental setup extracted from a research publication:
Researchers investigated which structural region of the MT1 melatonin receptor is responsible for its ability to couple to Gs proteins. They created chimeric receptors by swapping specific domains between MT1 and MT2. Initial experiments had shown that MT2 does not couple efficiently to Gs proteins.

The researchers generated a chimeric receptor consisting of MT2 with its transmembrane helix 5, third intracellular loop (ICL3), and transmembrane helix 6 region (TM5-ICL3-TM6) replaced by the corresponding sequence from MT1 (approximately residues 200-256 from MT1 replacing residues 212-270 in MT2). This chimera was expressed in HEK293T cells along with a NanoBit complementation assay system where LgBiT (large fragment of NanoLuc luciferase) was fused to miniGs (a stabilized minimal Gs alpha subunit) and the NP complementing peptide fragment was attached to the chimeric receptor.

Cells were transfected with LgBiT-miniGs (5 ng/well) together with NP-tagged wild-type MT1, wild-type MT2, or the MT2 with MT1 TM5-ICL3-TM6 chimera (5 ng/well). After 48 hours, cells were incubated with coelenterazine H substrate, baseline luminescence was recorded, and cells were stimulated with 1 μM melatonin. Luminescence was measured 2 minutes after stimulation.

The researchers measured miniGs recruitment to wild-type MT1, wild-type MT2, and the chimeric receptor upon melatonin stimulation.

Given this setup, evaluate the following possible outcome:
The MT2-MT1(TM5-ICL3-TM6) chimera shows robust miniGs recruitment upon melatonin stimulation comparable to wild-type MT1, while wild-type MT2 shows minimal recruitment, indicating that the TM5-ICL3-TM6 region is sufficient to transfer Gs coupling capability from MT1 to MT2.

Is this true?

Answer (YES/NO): YES